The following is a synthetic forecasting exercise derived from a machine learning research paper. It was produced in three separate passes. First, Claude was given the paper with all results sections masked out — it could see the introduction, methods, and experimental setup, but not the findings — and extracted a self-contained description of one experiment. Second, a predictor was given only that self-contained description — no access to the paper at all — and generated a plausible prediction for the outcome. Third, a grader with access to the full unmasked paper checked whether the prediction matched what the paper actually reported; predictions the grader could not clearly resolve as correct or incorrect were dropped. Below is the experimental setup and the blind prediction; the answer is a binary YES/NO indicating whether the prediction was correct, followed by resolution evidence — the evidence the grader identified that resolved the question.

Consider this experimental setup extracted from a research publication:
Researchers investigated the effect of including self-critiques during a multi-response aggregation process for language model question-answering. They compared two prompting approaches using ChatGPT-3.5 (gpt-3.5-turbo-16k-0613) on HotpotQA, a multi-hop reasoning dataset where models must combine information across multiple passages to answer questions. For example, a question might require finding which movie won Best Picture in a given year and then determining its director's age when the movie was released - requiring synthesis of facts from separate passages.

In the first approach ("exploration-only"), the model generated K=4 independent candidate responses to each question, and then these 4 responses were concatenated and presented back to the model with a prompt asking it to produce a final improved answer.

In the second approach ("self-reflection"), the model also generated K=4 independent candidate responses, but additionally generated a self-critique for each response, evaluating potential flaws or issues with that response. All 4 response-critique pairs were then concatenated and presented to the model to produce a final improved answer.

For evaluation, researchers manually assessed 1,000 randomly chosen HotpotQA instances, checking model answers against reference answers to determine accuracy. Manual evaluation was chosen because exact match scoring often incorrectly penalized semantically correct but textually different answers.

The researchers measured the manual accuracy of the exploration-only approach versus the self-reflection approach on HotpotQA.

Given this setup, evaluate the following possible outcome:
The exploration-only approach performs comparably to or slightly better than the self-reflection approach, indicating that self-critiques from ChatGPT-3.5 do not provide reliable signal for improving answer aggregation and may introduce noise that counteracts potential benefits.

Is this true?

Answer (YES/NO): NO